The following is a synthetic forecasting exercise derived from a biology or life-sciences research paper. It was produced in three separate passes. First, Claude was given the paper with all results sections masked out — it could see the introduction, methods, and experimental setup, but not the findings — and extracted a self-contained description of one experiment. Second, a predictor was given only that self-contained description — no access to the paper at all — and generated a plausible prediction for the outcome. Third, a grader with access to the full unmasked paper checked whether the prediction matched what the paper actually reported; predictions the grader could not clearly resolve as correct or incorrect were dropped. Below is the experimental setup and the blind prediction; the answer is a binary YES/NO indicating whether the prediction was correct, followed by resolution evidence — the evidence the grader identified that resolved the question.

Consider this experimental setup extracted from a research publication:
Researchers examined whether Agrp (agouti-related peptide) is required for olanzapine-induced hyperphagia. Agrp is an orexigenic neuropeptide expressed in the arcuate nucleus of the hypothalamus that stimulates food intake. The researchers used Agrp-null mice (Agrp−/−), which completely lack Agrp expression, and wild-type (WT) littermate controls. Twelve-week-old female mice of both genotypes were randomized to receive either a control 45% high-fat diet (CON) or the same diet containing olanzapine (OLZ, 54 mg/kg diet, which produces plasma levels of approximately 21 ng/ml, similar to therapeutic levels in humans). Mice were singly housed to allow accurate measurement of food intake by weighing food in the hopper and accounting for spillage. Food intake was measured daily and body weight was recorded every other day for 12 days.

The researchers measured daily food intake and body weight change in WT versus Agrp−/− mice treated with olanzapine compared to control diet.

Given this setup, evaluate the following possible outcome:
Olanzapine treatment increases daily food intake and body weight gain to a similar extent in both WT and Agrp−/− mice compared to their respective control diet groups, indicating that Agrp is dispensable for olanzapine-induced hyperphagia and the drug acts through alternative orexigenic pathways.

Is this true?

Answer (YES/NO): NO